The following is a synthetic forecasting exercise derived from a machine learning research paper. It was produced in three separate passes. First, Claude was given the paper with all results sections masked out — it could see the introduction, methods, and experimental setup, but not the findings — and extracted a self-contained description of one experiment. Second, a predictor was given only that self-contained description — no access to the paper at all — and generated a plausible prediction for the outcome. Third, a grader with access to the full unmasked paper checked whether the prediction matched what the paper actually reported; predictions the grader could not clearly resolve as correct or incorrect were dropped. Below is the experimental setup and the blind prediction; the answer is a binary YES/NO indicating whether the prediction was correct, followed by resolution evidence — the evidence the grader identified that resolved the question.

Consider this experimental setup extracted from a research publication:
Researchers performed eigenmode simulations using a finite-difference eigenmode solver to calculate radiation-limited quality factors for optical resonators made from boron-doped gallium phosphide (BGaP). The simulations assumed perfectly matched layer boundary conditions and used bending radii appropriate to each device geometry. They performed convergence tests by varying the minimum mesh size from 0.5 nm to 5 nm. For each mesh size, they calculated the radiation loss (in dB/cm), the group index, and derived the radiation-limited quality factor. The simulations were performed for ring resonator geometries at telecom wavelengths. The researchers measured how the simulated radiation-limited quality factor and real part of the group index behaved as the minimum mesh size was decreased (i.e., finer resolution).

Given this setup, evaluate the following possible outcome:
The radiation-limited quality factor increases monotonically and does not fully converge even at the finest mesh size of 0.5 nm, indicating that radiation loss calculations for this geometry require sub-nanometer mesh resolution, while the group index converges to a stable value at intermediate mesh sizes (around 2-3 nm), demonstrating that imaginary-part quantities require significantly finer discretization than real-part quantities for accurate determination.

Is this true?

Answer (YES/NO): NO